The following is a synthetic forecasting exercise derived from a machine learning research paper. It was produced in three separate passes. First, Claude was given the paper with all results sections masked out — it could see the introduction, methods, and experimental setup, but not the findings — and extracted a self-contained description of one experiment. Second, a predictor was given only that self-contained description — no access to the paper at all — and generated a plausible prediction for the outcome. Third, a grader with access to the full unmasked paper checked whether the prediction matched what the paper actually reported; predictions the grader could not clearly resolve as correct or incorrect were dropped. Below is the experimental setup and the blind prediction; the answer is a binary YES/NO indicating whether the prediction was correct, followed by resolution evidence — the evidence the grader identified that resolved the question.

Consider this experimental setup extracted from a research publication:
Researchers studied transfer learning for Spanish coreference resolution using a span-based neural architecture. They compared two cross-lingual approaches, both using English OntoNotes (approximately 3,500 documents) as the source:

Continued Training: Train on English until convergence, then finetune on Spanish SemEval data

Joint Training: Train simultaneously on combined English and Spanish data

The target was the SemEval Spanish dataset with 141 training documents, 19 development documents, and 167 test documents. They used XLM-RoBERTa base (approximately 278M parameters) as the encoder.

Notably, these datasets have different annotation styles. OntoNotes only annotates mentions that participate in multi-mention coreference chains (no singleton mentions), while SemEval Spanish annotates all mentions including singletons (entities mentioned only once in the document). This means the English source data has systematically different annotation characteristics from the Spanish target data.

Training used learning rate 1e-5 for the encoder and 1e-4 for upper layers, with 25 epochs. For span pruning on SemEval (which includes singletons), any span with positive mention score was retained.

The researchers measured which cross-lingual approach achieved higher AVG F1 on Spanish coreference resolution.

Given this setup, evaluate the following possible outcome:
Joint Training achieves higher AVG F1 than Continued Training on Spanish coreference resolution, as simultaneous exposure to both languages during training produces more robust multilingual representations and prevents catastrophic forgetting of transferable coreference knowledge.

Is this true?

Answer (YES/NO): NO